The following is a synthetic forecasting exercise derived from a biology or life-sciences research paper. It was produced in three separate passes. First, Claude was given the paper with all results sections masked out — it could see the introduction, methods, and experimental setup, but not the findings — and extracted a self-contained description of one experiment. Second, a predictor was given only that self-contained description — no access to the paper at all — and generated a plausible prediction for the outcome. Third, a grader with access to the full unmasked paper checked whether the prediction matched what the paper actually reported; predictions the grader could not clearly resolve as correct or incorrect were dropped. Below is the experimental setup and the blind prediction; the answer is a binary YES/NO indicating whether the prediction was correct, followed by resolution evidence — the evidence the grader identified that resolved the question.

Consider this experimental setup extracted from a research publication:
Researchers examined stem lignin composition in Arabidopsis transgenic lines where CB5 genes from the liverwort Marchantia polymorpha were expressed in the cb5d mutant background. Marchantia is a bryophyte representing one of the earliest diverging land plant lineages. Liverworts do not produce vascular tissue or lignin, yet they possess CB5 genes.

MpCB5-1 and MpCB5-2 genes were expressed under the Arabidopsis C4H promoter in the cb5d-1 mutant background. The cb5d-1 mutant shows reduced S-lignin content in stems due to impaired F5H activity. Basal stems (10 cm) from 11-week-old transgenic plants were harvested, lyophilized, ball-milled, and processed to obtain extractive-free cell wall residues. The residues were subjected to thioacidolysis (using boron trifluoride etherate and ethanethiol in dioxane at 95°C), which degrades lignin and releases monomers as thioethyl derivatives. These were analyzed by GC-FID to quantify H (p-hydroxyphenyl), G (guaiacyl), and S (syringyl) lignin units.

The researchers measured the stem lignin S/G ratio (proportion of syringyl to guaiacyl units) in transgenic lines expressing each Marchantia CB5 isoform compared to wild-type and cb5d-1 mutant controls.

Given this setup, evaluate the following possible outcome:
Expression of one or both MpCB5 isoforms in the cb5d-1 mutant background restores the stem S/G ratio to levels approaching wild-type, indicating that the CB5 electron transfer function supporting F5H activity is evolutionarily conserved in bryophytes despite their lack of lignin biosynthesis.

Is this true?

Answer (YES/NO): YES